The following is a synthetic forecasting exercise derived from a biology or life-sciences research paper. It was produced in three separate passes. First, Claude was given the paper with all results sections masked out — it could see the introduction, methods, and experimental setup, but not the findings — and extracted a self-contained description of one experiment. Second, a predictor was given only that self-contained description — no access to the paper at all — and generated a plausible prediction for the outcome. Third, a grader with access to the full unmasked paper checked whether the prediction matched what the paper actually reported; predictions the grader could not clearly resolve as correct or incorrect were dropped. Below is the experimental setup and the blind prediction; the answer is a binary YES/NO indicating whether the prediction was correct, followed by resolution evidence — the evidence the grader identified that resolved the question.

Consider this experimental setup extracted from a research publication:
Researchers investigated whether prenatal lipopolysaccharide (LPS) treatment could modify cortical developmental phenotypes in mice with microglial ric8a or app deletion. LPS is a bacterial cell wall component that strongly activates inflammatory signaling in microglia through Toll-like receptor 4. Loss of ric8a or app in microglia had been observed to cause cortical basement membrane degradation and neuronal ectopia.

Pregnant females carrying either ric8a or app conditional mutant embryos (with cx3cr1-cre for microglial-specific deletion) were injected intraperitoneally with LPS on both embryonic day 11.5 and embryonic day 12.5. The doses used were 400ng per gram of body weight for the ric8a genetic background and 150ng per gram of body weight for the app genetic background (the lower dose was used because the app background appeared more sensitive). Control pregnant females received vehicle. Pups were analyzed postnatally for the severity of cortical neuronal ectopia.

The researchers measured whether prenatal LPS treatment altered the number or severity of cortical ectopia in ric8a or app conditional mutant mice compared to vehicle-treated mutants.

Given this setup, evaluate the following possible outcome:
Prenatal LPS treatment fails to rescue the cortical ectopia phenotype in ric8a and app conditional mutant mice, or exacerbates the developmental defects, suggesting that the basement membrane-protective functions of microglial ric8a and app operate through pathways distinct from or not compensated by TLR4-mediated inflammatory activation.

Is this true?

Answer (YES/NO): NO